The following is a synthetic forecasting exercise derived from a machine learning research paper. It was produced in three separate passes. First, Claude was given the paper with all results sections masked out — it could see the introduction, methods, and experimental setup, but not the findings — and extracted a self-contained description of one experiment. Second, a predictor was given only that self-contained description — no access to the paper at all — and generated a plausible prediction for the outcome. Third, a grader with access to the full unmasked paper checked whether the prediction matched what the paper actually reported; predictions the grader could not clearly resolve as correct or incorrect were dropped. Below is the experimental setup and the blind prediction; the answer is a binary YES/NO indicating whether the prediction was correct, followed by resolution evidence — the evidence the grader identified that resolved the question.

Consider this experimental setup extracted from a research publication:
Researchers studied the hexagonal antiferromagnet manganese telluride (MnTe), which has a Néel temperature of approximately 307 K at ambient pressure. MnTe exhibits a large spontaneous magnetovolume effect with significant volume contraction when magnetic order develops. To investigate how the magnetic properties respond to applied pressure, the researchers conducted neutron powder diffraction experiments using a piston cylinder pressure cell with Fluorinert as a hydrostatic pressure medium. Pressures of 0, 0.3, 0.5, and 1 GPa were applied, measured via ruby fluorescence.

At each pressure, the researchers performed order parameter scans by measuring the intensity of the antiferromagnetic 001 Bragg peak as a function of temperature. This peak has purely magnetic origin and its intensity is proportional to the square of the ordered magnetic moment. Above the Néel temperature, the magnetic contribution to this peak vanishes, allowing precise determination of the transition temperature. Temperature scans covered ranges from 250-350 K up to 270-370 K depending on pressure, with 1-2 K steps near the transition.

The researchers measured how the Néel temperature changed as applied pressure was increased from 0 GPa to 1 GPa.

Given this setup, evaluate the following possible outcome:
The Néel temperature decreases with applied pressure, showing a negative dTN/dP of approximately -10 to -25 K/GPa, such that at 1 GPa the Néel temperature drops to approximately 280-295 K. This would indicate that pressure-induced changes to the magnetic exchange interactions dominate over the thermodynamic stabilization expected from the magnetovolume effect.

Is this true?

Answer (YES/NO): NO